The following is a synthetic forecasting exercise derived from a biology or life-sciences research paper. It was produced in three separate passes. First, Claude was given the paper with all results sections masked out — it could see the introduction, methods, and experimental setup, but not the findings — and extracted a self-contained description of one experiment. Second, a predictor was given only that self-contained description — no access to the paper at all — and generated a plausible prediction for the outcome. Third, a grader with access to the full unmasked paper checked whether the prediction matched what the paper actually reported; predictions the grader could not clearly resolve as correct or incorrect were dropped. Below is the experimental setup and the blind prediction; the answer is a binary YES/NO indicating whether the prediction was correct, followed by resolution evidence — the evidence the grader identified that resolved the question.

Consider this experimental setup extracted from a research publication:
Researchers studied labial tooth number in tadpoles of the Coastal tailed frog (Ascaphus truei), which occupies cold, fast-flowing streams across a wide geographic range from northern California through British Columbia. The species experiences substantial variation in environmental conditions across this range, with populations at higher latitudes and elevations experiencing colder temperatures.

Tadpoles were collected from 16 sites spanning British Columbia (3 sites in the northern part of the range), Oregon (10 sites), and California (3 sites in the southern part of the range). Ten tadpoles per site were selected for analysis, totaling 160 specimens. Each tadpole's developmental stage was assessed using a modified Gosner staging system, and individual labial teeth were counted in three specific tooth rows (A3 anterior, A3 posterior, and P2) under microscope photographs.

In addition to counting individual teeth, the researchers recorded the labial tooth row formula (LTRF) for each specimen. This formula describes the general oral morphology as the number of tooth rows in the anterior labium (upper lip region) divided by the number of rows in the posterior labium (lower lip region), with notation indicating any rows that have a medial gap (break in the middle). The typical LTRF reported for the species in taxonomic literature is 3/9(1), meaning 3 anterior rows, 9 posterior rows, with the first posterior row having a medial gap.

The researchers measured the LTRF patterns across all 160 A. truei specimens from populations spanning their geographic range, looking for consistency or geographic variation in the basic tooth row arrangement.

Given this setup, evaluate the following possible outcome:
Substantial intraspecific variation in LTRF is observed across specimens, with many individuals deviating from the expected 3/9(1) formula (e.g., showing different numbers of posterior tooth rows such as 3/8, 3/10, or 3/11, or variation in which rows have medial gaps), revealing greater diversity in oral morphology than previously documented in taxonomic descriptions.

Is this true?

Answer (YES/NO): NO